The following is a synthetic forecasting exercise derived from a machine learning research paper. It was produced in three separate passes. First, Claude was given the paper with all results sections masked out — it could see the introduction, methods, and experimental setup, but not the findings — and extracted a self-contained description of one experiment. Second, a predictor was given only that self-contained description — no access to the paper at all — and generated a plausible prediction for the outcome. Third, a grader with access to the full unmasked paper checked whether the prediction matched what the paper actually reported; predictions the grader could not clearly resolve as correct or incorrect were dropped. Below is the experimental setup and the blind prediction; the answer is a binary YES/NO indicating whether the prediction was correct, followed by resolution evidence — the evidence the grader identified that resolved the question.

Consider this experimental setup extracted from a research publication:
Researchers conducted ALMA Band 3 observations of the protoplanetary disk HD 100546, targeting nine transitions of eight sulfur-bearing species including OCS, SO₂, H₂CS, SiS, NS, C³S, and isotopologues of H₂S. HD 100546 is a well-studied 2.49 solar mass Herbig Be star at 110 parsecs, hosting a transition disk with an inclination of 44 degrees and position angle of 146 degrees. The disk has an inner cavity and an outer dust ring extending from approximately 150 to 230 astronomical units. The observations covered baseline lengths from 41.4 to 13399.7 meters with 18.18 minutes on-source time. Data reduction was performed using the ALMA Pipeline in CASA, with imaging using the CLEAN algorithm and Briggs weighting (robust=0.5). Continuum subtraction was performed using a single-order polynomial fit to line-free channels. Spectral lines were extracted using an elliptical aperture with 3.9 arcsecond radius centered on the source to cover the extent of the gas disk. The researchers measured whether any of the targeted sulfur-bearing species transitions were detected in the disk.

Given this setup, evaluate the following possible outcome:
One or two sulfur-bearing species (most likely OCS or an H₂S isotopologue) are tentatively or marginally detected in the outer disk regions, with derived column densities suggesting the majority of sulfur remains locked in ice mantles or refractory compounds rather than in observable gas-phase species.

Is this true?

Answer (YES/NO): NO